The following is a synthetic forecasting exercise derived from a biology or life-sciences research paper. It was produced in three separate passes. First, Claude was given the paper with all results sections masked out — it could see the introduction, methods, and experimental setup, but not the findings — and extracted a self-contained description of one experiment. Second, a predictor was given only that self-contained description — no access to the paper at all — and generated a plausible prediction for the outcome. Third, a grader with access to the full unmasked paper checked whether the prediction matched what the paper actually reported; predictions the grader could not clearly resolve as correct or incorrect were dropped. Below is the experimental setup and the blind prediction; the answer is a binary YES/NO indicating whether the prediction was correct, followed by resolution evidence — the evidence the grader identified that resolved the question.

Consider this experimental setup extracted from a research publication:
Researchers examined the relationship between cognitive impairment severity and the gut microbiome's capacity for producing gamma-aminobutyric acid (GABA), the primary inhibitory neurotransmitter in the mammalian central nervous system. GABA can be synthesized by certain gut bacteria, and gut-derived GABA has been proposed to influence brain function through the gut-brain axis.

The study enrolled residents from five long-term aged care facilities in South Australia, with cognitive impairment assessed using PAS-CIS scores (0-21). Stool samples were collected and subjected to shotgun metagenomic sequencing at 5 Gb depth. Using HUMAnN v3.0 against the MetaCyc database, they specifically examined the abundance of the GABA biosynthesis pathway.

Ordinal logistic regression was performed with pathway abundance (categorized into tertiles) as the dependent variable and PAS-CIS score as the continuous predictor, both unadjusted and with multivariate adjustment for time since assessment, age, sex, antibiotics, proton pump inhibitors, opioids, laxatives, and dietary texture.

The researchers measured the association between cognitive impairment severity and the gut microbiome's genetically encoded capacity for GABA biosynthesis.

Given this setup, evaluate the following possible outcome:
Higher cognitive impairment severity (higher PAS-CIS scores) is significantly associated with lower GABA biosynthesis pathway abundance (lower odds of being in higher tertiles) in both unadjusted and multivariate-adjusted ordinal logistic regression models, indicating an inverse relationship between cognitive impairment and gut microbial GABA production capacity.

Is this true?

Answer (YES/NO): NO